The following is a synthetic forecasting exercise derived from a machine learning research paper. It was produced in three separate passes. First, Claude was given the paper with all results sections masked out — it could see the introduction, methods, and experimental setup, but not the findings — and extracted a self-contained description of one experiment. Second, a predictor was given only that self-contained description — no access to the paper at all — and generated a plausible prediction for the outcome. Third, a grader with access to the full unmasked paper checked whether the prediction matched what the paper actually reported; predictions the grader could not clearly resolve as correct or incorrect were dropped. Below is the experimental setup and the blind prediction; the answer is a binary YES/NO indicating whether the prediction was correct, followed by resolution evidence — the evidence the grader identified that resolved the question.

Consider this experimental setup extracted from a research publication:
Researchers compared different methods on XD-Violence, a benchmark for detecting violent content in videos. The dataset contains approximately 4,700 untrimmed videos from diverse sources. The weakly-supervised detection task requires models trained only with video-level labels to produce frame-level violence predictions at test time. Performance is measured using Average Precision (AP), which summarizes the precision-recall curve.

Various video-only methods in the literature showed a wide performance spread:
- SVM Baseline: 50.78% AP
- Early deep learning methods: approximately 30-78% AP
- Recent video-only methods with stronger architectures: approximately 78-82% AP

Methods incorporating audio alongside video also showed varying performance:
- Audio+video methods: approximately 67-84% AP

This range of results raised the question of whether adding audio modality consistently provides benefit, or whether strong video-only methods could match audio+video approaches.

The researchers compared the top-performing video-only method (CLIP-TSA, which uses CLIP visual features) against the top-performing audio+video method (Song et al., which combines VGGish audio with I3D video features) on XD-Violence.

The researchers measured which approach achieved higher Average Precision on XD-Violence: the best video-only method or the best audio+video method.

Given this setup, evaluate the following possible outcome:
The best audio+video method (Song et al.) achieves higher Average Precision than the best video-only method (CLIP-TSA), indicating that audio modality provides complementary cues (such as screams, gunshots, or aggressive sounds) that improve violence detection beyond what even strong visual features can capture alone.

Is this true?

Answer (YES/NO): YES